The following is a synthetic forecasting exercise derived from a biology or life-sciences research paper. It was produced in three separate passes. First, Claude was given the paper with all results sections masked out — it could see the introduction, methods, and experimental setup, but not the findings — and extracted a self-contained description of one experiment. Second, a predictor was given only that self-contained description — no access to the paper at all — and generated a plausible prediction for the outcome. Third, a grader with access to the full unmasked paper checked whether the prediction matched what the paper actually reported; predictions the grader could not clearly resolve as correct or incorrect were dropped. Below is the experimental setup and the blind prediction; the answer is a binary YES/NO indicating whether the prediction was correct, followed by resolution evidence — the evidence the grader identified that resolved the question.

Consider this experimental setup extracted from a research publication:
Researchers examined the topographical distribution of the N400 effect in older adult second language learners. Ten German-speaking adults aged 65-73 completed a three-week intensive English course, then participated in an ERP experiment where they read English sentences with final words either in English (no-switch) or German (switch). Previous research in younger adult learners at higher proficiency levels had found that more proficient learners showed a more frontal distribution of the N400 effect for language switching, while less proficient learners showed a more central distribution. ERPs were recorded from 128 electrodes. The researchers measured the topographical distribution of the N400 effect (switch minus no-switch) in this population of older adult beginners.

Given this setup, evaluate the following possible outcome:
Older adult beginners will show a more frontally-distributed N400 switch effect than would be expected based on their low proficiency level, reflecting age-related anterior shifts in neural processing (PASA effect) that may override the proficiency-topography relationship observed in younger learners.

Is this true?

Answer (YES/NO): NO